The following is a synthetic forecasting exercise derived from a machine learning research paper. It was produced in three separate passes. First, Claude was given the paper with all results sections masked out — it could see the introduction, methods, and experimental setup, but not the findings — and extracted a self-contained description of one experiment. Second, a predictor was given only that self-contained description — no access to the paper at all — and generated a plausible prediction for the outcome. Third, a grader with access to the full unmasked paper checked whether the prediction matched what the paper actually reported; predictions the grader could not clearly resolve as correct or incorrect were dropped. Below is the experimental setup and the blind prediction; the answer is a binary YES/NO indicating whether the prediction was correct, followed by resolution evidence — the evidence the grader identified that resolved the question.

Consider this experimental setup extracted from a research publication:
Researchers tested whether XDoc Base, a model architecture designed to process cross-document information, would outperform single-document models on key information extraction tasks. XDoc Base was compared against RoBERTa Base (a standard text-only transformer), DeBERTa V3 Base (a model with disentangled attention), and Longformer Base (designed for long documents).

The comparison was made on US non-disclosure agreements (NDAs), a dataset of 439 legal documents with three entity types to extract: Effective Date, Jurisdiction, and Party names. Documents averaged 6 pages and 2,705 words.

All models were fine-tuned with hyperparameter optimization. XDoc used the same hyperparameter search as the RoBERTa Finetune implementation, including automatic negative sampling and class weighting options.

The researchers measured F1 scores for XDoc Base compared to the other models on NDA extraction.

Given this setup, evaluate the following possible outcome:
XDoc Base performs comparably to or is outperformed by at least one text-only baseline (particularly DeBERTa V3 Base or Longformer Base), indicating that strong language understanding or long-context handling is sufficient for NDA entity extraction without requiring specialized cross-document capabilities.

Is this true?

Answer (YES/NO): YES